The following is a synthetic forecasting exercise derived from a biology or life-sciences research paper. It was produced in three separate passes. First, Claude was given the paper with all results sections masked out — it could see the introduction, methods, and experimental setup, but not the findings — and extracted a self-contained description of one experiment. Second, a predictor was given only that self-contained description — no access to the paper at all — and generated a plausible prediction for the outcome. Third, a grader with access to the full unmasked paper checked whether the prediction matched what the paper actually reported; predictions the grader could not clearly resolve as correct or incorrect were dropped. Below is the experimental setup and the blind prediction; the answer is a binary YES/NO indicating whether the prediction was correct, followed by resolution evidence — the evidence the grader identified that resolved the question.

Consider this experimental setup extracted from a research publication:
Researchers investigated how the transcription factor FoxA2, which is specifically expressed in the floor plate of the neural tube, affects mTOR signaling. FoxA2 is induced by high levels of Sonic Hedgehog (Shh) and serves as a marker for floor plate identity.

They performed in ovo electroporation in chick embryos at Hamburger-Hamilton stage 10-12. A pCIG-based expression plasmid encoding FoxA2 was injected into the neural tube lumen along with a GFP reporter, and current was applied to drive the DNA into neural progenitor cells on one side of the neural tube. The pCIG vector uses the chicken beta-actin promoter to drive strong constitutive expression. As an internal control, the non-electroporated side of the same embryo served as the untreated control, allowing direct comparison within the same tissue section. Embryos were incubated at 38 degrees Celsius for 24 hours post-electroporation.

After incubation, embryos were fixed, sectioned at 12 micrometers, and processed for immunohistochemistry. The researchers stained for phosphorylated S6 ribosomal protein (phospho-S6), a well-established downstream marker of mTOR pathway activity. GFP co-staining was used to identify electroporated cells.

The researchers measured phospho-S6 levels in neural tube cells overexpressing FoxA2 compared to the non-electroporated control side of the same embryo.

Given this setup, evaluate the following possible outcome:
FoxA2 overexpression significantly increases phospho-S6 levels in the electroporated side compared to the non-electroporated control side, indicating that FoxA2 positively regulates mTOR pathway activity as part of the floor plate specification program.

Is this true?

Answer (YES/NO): NO